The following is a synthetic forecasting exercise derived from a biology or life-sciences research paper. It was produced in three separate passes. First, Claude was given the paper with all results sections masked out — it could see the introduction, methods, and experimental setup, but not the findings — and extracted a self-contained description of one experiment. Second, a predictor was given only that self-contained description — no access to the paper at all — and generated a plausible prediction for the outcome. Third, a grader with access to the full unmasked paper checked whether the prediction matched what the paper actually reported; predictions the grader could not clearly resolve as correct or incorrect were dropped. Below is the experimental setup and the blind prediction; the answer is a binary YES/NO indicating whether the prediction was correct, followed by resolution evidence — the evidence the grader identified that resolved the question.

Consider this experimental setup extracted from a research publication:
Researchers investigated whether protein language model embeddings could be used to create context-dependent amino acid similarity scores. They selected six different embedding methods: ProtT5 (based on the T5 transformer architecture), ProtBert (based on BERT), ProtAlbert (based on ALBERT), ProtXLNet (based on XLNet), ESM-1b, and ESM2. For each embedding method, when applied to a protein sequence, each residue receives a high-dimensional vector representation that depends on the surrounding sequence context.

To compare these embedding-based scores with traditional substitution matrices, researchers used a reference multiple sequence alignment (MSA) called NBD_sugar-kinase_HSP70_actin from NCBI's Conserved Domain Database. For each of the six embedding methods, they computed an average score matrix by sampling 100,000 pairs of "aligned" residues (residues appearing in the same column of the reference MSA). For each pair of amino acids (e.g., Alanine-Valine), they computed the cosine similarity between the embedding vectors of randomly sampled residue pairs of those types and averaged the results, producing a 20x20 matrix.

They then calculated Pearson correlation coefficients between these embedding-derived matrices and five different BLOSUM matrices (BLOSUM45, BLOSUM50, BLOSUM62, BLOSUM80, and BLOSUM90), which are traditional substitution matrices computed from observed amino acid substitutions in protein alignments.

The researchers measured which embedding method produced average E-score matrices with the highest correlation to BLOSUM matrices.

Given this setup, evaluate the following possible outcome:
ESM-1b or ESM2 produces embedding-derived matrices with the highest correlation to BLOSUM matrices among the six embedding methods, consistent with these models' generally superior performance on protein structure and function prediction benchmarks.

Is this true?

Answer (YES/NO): NO